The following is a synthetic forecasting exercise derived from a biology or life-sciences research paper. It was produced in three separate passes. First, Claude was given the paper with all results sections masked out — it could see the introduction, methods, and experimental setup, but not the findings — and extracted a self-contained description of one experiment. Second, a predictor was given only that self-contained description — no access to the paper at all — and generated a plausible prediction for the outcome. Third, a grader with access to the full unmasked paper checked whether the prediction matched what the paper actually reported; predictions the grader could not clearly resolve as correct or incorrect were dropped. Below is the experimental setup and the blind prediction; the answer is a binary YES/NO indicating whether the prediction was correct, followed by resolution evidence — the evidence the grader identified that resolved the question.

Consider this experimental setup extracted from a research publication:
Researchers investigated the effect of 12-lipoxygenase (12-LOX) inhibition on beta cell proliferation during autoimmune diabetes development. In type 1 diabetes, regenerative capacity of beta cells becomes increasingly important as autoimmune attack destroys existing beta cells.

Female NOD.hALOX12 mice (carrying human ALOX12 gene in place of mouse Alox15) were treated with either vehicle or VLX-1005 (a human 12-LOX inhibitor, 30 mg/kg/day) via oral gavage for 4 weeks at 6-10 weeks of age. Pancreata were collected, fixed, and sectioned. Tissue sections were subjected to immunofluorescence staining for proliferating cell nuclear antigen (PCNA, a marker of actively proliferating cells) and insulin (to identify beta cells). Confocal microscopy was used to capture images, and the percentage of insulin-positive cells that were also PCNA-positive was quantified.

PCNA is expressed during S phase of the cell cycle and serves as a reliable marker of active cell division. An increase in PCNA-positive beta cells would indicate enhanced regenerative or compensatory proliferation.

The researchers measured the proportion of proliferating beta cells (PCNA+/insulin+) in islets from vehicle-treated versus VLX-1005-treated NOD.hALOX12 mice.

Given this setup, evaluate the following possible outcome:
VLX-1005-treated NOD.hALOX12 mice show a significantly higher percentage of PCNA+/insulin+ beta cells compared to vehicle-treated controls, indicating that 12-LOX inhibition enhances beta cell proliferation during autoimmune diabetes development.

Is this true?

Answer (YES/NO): NO